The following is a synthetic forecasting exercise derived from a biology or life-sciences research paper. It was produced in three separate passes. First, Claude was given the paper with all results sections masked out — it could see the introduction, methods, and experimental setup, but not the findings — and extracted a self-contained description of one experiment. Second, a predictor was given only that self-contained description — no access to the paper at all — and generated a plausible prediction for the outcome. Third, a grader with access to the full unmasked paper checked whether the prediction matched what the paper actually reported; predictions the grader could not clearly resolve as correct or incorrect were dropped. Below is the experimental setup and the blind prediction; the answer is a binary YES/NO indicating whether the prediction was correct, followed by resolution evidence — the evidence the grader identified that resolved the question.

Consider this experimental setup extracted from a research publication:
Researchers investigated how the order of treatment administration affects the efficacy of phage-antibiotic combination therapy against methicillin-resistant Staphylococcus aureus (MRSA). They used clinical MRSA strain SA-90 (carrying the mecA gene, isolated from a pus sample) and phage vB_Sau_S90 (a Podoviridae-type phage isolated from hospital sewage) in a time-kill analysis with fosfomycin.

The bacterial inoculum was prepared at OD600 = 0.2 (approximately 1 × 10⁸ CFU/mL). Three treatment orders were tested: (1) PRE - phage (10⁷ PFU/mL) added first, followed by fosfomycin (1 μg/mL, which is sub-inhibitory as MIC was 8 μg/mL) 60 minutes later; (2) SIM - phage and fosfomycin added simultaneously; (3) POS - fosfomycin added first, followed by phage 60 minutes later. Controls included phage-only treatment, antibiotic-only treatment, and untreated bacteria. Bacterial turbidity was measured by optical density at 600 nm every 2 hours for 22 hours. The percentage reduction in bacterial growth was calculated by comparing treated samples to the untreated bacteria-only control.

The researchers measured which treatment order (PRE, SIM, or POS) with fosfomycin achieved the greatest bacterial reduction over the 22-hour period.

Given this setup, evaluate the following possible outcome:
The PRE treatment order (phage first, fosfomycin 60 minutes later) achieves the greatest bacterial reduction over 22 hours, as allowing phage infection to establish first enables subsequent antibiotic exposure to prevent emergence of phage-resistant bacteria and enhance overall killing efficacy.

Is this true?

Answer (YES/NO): YES